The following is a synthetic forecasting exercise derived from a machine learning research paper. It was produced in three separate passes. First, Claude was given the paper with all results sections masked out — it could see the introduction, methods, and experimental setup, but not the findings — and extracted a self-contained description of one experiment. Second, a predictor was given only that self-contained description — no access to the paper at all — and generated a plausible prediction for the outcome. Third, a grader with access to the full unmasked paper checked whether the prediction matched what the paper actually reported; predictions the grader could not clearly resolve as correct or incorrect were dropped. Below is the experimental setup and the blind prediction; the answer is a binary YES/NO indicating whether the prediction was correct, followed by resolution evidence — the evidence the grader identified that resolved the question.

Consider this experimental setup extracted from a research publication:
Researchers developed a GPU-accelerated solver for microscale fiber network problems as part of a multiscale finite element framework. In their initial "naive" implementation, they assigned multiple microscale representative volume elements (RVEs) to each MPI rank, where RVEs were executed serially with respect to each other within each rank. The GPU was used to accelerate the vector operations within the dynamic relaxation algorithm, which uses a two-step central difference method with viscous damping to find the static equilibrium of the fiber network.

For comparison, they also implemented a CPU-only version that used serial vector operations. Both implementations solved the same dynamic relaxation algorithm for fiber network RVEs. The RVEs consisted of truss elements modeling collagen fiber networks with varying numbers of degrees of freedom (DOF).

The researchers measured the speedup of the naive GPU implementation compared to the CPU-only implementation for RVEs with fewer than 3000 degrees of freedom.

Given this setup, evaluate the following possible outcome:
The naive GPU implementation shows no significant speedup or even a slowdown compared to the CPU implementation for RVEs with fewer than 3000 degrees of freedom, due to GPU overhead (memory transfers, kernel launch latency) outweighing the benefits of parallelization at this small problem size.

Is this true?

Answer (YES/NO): YES